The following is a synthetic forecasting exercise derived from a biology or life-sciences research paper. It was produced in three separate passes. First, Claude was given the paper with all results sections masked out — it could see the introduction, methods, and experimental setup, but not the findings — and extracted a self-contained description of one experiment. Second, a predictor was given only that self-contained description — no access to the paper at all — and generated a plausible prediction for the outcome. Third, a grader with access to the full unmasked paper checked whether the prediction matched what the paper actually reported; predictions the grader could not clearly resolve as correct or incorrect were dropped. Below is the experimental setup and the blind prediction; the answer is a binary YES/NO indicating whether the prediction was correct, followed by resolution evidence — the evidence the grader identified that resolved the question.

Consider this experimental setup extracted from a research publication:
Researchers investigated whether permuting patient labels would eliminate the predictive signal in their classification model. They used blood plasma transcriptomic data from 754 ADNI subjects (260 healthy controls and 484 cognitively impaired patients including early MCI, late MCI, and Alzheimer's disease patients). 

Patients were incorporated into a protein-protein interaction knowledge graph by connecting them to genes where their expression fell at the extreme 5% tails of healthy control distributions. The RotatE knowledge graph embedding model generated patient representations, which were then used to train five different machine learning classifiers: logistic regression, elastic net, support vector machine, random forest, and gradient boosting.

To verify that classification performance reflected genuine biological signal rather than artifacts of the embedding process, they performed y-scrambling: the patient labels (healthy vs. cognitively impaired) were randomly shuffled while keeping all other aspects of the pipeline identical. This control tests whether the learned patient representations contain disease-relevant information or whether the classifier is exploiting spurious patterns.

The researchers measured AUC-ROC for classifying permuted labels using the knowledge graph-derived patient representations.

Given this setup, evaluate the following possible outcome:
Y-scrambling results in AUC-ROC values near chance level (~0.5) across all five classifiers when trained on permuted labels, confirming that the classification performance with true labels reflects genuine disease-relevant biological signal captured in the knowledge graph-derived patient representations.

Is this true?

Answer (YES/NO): YES